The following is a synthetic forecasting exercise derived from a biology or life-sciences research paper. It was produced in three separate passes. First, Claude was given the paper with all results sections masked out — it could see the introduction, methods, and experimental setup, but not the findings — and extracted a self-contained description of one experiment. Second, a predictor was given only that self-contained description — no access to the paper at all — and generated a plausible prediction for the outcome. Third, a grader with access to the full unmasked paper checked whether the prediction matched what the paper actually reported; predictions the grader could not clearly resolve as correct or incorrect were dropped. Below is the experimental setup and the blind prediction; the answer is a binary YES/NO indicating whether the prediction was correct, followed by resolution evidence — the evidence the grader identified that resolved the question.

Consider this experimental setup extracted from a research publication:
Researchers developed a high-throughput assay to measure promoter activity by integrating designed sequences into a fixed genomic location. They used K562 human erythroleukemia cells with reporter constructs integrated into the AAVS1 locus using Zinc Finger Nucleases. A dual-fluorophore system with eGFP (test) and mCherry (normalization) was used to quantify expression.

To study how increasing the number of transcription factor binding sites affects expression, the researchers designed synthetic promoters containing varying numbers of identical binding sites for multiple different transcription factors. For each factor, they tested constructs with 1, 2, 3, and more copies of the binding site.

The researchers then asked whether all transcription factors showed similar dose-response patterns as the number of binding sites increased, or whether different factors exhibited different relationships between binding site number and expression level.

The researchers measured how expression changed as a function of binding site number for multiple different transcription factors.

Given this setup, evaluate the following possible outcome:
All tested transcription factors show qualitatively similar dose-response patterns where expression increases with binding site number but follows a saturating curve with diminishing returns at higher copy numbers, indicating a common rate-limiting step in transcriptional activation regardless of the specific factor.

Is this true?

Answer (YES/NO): NO